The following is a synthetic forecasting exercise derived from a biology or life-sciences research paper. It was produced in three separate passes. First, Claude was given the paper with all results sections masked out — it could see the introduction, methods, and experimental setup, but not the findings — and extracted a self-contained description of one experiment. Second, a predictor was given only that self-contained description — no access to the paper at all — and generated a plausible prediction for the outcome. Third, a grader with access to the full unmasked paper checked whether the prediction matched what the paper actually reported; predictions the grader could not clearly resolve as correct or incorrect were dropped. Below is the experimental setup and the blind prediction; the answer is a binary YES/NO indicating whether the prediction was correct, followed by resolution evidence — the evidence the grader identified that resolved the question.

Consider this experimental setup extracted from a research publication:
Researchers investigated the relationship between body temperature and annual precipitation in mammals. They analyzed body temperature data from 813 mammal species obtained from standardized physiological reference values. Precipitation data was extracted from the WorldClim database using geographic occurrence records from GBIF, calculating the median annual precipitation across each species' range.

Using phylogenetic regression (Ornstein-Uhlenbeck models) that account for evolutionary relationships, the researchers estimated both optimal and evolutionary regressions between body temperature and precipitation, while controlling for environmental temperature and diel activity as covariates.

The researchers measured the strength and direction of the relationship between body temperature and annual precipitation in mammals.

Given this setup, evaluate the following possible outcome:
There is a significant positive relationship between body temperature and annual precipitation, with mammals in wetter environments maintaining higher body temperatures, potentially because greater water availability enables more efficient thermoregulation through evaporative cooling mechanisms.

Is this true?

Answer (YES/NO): NO